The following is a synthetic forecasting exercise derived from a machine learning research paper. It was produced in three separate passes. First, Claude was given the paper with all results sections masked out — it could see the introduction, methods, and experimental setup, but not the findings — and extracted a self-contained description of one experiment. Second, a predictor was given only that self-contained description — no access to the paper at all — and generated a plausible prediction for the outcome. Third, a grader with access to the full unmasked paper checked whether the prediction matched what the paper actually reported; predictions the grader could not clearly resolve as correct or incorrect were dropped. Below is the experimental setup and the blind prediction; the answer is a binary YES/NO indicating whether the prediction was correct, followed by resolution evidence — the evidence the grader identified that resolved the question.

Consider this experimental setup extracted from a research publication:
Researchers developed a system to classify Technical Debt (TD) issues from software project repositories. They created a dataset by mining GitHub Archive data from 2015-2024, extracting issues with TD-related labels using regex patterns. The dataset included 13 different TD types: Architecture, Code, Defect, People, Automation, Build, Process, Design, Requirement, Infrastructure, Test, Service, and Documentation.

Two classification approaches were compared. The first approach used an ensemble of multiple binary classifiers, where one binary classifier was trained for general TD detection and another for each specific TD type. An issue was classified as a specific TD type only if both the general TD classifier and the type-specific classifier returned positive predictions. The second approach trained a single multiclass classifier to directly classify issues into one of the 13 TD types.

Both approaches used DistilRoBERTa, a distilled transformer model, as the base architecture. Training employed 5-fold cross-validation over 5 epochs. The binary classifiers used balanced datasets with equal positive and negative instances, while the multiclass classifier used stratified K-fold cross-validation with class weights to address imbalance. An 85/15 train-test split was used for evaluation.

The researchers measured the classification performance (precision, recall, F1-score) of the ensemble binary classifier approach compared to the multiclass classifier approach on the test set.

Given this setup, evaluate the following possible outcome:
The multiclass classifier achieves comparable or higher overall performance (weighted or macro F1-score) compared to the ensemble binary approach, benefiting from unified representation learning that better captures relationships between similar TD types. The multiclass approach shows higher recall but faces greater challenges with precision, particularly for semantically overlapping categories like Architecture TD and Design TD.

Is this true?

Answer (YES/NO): NO